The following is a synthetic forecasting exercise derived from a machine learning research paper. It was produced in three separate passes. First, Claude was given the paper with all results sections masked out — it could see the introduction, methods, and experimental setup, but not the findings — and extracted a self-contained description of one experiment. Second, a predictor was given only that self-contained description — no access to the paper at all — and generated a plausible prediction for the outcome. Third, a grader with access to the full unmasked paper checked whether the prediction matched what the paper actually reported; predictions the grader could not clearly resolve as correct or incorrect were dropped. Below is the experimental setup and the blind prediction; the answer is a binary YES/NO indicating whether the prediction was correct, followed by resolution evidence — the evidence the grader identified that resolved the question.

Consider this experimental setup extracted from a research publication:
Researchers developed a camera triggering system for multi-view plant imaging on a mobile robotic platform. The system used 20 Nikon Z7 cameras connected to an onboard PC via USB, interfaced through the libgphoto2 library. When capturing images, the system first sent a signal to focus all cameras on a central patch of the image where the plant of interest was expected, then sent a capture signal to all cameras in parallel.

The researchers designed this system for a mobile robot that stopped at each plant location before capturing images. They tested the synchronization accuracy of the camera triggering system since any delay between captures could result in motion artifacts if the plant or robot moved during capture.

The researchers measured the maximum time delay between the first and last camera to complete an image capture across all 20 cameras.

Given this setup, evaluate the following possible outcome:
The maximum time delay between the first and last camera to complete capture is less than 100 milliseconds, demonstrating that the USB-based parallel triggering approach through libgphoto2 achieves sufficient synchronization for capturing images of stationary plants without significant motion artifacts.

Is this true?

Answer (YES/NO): YES